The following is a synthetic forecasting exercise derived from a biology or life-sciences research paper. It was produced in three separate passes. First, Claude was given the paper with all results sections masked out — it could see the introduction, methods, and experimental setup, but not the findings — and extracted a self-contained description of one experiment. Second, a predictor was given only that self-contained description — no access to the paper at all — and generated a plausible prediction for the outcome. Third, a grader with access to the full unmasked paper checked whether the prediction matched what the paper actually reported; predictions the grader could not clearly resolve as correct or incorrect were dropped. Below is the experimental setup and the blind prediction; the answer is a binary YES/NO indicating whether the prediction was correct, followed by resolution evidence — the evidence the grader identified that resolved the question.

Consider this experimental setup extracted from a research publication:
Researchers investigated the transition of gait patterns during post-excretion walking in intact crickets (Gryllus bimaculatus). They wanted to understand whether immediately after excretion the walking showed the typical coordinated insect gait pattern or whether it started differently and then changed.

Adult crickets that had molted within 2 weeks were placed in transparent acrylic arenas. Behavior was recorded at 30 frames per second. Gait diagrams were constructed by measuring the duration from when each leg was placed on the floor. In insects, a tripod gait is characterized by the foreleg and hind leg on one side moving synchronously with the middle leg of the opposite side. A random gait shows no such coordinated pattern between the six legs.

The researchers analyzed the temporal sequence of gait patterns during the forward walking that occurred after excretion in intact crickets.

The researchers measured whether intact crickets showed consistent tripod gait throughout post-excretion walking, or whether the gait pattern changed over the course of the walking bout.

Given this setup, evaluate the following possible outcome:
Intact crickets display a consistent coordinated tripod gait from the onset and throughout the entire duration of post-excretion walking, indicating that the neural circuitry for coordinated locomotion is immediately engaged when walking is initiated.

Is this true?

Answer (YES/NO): NO